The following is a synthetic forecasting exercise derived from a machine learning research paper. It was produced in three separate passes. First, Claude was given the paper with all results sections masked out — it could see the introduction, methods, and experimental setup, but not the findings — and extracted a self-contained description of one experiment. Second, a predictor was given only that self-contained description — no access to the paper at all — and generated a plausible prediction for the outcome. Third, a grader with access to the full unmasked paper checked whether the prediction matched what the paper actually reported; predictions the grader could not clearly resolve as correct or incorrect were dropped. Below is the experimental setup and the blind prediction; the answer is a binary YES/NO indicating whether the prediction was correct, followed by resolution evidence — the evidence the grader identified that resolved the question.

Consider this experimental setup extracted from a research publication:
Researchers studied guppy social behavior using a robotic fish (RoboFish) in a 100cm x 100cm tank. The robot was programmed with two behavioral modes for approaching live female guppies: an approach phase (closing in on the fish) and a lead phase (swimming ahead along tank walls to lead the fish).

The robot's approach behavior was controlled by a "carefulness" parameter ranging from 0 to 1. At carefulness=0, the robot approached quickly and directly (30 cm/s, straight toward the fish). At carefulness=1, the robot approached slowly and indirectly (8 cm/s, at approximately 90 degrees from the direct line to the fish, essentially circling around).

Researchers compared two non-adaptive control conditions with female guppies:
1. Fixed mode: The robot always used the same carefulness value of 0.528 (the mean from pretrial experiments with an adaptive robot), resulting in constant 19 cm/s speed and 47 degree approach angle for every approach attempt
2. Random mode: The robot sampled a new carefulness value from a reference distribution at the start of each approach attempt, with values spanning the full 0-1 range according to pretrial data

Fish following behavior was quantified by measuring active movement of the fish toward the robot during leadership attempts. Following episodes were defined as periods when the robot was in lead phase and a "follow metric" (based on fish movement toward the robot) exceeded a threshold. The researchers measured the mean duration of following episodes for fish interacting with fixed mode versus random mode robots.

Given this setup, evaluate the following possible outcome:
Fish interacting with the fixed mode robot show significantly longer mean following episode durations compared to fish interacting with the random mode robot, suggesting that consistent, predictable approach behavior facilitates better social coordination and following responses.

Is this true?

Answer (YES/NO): NO